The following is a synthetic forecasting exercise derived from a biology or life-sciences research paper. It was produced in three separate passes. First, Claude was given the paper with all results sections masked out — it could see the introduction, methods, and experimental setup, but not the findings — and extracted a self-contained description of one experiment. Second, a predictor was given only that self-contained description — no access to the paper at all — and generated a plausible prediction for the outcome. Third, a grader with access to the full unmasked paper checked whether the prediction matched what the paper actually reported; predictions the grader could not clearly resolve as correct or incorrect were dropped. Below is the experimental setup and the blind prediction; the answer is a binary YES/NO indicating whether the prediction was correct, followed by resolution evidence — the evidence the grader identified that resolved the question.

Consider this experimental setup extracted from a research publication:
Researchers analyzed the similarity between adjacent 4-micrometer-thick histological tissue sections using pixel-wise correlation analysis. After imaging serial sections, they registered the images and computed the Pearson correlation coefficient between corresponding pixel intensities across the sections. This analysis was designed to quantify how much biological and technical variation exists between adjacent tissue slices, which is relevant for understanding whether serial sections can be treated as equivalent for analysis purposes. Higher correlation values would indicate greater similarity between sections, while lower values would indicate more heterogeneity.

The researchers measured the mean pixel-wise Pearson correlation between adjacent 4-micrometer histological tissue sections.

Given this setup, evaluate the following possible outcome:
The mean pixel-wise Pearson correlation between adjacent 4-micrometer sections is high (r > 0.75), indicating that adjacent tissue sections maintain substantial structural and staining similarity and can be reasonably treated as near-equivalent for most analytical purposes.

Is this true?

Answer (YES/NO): NO